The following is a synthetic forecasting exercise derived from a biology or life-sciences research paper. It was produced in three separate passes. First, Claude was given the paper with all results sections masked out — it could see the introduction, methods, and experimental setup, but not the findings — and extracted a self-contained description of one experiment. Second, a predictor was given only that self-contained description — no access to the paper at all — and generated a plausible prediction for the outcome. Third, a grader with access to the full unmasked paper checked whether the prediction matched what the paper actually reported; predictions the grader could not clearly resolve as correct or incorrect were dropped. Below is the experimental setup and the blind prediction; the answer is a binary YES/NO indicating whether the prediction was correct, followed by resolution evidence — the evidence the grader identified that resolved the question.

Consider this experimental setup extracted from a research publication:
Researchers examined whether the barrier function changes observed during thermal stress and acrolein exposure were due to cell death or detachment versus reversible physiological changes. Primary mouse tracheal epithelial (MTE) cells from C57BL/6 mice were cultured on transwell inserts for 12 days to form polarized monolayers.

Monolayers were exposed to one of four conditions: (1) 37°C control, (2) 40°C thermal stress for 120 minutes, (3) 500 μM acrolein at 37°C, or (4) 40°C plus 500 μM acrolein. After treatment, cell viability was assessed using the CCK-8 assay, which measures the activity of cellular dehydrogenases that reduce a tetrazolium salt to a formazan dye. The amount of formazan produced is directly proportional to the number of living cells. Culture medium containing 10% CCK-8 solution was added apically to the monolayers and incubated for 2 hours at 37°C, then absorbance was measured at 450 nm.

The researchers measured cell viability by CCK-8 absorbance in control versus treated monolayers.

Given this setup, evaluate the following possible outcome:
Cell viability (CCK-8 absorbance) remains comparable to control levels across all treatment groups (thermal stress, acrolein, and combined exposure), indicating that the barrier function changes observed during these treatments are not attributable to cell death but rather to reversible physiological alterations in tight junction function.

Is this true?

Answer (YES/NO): NO